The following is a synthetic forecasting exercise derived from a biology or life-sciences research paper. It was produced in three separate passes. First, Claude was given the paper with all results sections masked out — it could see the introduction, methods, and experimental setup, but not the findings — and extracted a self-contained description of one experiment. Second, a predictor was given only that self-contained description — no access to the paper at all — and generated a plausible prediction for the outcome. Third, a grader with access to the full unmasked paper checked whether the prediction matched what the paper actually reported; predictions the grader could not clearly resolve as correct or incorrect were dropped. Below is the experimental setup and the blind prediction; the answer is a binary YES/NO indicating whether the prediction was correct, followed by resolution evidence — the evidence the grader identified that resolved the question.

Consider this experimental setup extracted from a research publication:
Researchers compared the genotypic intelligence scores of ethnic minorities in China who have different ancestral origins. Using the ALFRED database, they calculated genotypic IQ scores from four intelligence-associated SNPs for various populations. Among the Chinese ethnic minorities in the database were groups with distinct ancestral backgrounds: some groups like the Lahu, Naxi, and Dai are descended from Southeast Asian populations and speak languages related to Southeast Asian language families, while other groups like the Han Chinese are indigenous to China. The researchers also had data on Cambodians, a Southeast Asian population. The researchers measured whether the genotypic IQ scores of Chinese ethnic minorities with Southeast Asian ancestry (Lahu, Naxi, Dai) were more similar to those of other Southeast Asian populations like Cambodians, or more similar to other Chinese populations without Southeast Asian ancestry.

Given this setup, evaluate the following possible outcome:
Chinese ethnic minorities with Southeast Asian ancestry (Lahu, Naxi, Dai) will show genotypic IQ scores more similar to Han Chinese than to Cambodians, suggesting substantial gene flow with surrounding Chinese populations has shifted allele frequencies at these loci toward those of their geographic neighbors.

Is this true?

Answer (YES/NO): NO